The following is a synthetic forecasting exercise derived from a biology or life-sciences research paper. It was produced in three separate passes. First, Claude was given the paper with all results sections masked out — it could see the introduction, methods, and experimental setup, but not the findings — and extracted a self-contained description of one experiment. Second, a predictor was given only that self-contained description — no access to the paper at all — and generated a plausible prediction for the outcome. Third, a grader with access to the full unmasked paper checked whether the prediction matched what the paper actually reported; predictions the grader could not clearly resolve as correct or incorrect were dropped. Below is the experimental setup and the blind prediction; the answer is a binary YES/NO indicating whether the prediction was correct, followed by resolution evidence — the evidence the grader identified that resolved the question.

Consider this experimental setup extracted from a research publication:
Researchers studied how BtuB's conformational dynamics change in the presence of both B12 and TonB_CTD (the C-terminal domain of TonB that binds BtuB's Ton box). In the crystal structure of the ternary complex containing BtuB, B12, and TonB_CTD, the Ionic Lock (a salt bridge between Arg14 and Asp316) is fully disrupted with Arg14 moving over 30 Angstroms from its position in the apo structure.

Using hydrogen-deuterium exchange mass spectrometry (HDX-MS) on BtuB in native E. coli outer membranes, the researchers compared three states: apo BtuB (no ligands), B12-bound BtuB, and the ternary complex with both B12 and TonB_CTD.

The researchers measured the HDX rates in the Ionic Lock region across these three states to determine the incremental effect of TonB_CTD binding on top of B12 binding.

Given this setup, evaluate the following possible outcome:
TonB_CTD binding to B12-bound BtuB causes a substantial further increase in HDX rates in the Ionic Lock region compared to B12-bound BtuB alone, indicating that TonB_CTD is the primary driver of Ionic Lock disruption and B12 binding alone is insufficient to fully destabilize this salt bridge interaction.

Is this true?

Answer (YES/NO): NO